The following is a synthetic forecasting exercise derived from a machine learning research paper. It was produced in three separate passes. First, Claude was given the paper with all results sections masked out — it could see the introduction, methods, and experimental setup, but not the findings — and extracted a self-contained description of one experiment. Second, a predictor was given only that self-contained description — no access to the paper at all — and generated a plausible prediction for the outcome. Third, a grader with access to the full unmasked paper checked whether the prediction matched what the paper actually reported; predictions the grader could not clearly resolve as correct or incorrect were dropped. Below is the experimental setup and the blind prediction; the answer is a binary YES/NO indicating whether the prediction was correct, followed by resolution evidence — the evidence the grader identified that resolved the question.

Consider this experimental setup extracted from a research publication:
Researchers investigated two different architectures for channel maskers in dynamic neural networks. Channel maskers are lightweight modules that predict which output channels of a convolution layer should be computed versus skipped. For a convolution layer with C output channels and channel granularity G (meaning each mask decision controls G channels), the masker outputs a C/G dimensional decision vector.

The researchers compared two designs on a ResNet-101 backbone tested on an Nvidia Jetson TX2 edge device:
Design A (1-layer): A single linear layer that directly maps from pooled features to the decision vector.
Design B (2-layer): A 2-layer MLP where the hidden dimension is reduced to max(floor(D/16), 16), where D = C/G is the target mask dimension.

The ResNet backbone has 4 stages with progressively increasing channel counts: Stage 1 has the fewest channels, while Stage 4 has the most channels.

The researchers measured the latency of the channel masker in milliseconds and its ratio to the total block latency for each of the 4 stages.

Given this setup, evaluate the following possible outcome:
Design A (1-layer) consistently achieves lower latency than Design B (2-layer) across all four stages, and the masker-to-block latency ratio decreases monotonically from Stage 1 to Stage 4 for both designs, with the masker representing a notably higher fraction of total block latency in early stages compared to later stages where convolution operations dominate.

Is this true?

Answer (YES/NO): NO